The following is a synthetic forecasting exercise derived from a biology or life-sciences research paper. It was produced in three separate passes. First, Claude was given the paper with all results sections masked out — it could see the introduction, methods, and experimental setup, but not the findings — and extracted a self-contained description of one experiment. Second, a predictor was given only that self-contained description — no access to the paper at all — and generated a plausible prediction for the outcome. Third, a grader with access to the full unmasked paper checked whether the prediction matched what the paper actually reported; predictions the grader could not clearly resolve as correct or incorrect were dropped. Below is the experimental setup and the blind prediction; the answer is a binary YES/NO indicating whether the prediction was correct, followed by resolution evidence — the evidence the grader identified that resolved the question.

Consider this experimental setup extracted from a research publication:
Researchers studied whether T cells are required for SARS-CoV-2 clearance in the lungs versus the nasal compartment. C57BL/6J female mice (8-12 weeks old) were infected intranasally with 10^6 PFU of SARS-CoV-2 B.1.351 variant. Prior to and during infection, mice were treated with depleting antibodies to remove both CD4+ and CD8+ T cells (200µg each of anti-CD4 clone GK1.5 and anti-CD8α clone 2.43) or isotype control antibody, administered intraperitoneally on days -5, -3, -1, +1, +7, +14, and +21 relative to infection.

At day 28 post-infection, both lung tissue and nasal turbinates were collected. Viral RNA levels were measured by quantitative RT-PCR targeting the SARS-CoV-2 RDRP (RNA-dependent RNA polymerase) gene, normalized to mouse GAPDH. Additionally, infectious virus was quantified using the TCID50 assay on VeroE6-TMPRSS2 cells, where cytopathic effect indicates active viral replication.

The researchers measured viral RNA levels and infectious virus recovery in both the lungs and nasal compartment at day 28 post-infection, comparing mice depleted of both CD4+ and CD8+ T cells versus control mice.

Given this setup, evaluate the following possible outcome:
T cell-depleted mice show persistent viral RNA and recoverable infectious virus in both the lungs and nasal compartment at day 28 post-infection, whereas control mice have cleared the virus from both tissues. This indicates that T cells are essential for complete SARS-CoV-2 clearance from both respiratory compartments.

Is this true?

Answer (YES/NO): NO